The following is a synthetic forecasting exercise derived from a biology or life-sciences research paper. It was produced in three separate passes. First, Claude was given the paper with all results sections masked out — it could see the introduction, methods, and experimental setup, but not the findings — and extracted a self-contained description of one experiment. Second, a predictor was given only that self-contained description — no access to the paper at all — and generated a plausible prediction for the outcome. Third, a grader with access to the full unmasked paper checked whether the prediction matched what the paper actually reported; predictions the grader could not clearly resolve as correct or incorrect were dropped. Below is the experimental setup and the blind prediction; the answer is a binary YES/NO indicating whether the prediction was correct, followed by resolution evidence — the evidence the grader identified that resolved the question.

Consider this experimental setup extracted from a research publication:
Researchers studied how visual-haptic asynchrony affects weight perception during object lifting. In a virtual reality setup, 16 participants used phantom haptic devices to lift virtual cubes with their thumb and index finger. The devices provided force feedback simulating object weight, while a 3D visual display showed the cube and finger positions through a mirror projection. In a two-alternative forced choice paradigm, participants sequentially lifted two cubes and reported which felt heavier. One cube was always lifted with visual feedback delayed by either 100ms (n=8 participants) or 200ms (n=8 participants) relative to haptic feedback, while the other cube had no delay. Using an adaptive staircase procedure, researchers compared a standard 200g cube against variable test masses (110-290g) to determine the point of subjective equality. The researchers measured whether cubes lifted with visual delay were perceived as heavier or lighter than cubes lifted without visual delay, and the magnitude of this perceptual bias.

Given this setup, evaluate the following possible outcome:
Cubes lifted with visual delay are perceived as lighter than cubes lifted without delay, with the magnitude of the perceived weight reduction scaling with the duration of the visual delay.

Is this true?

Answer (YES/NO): NO